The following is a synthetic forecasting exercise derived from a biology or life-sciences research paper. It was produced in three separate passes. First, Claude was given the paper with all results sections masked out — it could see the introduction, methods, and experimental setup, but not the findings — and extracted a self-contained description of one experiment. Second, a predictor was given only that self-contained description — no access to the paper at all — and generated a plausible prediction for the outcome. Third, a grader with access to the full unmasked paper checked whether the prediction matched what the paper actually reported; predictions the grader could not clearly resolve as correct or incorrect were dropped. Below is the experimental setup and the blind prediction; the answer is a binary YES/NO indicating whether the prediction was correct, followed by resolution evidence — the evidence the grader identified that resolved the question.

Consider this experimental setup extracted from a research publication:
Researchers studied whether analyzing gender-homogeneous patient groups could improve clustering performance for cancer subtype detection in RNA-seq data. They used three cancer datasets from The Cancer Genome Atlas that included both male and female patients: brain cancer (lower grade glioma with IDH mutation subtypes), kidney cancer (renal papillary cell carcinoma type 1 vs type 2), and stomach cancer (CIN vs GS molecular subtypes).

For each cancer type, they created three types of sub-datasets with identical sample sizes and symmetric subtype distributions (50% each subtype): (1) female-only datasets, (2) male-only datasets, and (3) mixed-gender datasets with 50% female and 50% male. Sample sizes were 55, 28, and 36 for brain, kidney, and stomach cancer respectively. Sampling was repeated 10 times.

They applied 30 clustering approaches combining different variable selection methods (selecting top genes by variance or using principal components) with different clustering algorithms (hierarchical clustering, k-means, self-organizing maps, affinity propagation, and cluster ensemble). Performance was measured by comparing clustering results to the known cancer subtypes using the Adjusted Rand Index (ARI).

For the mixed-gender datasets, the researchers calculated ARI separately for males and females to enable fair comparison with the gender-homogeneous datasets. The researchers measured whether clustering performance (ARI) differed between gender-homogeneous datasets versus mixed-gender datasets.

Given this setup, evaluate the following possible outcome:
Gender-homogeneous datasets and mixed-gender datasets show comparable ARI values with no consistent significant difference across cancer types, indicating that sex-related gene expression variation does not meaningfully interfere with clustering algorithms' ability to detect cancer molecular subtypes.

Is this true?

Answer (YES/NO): NO